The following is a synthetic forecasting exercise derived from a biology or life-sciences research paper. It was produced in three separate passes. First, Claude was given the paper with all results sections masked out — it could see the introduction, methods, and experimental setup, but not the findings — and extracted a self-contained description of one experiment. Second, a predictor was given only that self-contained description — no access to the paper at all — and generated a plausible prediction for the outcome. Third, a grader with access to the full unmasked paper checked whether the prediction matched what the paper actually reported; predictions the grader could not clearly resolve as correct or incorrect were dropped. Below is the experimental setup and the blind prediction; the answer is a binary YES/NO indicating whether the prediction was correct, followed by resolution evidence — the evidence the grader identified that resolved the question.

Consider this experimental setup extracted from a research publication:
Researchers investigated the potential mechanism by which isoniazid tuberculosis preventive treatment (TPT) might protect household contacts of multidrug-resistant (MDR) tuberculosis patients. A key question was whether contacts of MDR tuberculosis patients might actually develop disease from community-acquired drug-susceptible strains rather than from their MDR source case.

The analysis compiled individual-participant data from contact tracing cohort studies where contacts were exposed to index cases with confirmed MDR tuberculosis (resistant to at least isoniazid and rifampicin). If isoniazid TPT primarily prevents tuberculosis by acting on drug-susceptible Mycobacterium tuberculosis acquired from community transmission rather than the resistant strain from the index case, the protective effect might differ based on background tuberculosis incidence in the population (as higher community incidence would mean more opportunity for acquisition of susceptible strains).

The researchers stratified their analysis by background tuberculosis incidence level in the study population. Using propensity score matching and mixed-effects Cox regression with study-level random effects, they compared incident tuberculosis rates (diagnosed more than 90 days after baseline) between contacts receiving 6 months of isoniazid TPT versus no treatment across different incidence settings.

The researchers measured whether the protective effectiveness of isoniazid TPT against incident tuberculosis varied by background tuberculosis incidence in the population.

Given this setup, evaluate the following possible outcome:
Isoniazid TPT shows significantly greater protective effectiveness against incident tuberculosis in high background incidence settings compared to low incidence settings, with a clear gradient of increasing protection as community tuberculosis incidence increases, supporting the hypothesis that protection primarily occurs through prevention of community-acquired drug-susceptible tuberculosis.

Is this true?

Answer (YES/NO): NO